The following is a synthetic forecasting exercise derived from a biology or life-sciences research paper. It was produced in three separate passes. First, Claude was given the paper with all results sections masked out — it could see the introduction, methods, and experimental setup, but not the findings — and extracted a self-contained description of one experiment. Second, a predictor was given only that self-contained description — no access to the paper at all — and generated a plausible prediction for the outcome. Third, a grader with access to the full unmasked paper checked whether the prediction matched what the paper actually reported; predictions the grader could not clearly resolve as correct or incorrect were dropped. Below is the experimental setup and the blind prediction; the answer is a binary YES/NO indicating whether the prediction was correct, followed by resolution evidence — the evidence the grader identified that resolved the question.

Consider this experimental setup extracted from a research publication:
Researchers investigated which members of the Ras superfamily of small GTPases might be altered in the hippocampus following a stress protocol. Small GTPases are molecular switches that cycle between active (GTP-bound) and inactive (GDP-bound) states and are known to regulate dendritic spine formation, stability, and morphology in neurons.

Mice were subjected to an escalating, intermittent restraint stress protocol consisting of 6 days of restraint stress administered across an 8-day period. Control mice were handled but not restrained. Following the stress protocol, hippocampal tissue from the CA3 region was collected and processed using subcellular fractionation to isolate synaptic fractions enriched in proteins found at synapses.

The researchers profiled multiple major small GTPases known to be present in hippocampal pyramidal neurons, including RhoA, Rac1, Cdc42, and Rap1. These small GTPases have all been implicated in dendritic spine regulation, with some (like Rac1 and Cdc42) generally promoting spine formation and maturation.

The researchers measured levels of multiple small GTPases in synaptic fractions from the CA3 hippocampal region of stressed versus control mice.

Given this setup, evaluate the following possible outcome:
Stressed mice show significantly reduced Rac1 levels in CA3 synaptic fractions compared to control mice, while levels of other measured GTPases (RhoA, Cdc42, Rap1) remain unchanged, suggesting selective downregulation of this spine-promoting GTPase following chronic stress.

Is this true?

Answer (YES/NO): NO